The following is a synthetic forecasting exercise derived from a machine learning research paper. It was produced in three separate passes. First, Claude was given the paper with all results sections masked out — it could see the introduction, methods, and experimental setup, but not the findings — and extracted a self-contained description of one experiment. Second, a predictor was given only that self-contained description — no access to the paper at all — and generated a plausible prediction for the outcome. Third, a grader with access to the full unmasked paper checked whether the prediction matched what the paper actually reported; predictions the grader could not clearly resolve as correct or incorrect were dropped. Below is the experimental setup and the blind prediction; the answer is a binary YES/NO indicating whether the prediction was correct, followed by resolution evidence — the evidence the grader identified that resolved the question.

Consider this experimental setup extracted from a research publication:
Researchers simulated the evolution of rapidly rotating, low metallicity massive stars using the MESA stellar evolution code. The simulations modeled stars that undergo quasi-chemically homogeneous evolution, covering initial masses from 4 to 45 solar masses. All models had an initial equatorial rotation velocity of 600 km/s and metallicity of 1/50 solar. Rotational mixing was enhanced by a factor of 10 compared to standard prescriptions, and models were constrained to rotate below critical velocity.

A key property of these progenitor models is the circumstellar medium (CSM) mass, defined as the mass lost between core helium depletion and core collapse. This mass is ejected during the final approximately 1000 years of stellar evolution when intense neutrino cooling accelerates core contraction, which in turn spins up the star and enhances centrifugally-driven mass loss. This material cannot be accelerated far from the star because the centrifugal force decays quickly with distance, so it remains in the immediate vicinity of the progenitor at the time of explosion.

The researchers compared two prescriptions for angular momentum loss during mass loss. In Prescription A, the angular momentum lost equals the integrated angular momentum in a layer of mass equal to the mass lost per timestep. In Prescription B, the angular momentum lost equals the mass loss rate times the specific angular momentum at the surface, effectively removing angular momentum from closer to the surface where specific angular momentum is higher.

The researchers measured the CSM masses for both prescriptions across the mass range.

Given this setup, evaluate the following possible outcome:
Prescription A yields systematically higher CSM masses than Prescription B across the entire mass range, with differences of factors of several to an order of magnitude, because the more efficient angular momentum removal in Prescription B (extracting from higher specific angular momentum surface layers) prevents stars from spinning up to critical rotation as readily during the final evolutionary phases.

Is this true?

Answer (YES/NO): NO